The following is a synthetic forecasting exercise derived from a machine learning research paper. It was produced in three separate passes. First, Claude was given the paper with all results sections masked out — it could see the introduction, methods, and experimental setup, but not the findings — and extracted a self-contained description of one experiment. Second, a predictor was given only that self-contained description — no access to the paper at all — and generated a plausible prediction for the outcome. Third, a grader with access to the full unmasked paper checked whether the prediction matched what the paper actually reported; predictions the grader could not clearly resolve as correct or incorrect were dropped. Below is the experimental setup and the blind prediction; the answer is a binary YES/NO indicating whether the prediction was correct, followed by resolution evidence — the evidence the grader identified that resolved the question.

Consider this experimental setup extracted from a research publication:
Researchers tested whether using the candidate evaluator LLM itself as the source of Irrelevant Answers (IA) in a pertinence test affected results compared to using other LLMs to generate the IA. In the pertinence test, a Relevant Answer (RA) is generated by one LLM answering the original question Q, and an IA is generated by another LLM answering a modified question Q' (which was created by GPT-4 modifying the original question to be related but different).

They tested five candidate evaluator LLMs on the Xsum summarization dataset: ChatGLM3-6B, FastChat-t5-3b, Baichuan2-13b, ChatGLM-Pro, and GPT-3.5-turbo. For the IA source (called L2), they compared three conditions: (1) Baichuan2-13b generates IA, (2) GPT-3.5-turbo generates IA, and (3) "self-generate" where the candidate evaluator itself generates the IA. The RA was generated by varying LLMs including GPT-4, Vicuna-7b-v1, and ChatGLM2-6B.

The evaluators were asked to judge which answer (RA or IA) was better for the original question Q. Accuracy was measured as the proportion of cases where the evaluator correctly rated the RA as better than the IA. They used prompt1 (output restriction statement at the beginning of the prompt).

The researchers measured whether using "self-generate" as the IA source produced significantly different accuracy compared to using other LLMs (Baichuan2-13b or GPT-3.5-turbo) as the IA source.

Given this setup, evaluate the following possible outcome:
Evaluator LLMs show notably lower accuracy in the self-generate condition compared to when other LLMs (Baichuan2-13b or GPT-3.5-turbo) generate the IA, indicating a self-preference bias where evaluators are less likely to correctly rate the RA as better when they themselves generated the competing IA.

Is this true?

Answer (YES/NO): NO